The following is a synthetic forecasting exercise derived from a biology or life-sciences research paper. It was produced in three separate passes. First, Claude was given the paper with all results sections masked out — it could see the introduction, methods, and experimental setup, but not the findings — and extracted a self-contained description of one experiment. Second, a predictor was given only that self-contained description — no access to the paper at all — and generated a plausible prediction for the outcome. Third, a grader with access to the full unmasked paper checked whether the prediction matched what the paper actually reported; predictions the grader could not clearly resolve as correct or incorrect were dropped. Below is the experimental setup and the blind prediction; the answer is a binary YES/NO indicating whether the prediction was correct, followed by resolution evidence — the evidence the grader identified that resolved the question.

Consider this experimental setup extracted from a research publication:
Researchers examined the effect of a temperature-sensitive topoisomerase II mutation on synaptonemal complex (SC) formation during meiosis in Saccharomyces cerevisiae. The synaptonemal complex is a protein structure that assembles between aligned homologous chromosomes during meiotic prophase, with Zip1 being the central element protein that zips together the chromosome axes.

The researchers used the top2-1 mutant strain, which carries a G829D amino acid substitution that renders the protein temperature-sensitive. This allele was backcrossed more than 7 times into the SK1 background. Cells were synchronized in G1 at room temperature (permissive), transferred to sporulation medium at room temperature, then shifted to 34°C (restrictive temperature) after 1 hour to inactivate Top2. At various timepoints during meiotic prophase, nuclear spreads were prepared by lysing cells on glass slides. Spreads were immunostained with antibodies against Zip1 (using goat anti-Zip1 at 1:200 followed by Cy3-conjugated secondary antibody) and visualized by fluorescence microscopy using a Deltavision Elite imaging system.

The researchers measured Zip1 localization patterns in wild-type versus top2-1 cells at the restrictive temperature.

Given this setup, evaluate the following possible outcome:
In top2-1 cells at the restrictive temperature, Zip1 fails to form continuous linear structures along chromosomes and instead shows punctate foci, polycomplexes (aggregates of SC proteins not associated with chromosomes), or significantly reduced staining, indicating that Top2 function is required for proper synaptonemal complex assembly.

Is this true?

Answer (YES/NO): NO